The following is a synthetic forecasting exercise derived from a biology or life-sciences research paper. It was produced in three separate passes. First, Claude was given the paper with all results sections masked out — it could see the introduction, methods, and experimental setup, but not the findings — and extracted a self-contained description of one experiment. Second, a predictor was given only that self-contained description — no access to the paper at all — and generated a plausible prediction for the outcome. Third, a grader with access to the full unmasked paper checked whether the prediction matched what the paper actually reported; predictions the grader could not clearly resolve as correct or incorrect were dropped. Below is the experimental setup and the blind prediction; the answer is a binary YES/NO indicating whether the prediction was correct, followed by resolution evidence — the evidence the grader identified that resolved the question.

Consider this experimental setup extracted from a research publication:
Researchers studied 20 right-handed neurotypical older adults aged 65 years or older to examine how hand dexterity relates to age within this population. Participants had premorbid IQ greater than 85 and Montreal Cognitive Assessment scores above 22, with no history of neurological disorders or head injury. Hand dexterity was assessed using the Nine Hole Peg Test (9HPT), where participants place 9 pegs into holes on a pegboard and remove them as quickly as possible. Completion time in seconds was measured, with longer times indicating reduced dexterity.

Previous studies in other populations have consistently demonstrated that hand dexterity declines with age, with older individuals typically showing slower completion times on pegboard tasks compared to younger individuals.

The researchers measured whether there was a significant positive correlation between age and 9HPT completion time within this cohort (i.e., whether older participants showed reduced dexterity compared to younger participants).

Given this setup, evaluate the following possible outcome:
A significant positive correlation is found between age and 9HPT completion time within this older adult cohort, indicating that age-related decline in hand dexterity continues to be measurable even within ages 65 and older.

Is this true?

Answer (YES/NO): NO